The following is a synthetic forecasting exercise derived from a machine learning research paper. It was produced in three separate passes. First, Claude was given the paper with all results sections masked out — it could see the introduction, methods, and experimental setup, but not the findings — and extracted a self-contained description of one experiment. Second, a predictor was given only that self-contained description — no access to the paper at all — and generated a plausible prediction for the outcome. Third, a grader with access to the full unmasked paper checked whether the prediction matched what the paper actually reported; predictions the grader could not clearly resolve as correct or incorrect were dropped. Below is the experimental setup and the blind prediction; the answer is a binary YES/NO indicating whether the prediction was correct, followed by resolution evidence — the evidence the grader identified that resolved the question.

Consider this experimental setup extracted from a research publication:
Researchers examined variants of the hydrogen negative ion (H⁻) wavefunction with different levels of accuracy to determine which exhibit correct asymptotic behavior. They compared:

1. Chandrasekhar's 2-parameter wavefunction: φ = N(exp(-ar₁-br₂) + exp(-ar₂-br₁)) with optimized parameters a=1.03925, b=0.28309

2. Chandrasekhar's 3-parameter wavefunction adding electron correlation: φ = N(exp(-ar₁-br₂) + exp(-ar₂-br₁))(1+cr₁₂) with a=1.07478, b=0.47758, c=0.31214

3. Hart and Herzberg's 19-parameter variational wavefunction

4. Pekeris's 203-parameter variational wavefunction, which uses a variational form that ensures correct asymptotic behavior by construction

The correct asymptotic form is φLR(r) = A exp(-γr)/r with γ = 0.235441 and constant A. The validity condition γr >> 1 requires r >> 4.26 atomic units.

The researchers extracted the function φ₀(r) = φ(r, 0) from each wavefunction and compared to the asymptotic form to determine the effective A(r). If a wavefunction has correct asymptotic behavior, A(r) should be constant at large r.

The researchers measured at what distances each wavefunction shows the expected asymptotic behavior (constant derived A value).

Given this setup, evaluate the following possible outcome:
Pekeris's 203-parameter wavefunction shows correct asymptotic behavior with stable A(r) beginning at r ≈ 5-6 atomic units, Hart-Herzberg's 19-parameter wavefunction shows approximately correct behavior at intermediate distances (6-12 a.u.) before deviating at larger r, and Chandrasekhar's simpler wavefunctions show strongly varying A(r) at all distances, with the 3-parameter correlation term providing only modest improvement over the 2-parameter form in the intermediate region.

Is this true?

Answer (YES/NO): NO